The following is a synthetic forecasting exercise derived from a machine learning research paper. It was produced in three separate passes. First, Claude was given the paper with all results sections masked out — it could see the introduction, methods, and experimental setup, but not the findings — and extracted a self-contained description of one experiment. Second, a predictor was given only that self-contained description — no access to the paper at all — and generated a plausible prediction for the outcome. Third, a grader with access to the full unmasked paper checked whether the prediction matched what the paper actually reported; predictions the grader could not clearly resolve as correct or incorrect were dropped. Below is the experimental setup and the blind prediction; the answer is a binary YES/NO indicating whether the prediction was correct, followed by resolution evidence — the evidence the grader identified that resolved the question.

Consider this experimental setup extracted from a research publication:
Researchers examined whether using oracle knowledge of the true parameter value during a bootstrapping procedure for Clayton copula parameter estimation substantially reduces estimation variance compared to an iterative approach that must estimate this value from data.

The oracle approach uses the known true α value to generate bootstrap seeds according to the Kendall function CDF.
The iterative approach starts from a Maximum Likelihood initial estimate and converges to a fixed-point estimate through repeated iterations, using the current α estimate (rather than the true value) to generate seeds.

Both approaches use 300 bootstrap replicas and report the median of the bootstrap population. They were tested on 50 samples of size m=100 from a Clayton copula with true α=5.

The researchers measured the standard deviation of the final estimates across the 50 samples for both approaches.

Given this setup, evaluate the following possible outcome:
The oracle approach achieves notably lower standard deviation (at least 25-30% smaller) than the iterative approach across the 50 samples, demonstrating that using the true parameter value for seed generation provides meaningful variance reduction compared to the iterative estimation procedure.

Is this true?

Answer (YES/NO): YES